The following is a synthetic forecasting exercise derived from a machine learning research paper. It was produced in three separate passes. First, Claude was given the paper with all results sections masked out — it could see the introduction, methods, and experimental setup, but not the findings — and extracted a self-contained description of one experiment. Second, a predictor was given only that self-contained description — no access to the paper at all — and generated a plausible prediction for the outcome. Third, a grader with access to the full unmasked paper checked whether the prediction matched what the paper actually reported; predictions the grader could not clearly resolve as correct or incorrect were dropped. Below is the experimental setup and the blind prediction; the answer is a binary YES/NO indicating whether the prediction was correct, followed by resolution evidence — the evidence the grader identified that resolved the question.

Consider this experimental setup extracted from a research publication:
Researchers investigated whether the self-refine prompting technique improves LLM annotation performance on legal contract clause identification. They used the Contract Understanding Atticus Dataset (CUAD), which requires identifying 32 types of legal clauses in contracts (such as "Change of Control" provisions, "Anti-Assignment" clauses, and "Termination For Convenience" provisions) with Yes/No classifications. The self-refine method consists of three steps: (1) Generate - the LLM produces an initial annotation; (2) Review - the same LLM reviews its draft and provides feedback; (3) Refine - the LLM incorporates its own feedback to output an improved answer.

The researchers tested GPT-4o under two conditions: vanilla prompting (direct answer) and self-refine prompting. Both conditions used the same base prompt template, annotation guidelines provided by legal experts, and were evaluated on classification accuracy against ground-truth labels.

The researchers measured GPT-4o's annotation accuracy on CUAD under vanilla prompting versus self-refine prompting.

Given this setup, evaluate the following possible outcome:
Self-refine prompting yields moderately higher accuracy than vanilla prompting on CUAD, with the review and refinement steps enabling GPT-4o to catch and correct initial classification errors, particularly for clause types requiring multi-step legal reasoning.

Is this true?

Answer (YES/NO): NO